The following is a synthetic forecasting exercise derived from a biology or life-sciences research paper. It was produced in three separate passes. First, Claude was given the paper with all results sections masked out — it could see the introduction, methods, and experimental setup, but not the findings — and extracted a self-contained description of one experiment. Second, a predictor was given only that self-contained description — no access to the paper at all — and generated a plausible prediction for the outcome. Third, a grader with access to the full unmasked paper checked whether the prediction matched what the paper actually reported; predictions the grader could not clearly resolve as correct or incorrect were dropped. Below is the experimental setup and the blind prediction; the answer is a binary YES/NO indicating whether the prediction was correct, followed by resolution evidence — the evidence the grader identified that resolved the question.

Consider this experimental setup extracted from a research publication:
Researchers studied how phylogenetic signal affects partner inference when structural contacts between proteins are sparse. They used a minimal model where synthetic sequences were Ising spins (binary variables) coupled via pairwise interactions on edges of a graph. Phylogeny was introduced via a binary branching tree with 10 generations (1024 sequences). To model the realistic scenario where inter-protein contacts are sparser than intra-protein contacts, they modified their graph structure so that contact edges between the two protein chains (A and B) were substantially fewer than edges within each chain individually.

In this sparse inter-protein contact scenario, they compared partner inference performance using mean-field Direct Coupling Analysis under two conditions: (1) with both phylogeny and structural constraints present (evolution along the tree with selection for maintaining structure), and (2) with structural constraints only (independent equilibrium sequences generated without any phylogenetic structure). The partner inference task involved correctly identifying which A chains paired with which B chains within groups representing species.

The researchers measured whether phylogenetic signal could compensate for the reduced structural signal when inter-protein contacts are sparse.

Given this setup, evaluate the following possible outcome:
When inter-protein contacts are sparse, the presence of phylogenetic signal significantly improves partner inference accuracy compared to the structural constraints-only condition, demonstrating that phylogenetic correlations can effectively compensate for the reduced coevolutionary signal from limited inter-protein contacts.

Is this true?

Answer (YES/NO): YES